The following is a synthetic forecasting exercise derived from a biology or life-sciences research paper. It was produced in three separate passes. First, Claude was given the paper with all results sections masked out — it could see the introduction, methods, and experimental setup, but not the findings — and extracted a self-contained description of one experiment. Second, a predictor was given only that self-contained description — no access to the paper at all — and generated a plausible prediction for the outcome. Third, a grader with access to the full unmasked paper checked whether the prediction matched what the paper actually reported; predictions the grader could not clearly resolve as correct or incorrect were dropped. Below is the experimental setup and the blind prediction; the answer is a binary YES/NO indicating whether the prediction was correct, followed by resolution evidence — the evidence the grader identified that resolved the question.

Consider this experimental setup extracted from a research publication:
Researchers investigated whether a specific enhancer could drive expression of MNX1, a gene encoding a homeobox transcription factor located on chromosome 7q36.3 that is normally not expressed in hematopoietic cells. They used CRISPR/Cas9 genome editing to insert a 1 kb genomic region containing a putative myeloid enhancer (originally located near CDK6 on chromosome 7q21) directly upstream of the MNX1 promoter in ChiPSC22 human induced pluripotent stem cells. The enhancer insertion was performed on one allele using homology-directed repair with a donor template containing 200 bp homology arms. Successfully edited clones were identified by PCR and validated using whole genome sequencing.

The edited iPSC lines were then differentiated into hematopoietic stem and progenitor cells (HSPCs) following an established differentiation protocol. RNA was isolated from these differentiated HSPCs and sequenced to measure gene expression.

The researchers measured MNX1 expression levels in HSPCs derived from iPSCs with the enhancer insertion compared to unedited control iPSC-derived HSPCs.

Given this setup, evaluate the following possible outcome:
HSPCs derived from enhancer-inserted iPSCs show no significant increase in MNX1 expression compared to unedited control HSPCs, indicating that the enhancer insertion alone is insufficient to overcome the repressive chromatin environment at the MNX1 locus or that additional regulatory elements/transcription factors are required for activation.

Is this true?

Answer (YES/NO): NO